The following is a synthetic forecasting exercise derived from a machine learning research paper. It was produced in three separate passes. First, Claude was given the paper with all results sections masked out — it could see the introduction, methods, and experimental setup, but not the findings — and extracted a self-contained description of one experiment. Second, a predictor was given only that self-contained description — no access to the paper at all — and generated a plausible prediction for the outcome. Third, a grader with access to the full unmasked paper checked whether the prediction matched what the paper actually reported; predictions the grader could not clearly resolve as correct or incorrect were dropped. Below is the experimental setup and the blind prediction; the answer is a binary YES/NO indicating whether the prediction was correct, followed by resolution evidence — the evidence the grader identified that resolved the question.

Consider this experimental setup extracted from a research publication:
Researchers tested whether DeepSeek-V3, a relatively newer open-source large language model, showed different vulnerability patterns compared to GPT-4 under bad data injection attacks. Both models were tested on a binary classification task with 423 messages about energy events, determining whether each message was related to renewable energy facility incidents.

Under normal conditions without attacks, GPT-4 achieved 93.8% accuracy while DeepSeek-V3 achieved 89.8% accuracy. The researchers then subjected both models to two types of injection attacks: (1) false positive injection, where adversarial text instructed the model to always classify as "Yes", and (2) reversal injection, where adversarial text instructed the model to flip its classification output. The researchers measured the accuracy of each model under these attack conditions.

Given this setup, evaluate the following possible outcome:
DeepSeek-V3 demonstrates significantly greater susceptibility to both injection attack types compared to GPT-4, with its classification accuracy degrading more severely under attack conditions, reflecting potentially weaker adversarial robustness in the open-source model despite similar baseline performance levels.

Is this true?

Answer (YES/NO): NO